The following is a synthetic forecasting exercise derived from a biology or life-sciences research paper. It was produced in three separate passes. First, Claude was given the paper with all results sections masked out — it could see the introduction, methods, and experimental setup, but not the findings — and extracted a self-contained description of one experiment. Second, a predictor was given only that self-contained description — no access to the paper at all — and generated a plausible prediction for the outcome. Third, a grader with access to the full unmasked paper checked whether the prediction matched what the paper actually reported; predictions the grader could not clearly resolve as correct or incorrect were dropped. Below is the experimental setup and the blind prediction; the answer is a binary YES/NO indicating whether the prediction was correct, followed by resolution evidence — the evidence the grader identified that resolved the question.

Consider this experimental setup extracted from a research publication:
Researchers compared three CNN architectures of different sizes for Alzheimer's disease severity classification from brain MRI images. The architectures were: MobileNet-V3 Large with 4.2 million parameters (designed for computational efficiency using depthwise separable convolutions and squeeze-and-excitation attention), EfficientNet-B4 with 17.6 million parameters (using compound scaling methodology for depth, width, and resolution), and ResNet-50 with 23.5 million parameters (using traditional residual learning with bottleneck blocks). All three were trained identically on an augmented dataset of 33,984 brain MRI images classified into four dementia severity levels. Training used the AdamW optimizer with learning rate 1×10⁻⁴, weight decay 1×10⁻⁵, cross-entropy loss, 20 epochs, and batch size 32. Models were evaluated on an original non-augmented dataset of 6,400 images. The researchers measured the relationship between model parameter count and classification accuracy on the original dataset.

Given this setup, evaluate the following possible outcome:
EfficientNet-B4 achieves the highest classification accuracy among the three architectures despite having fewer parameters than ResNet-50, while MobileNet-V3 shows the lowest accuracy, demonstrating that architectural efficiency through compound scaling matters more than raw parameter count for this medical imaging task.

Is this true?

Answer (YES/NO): NO